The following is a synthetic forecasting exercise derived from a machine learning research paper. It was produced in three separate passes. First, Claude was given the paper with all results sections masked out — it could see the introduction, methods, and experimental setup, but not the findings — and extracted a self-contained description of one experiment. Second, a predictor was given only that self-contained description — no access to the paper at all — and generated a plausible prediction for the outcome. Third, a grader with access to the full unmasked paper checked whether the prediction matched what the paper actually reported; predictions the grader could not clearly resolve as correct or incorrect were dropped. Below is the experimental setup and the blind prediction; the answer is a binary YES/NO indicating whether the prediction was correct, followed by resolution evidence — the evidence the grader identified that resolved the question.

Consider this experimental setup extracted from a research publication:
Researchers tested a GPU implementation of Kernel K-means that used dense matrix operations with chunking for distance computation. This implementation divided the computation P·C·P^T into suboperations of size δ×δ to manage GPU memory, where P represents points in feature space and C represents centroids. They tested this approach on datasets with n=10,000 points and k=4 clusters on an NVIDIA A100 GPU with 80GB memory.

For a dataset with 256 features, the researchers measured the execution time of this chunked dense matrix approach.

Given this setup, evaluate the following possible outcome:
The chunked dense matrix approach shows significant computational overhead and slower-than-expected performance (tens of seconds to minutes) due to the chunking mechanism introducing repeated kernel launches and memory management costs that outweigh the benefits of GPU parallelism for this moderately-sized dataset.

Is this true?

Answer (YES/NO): YES